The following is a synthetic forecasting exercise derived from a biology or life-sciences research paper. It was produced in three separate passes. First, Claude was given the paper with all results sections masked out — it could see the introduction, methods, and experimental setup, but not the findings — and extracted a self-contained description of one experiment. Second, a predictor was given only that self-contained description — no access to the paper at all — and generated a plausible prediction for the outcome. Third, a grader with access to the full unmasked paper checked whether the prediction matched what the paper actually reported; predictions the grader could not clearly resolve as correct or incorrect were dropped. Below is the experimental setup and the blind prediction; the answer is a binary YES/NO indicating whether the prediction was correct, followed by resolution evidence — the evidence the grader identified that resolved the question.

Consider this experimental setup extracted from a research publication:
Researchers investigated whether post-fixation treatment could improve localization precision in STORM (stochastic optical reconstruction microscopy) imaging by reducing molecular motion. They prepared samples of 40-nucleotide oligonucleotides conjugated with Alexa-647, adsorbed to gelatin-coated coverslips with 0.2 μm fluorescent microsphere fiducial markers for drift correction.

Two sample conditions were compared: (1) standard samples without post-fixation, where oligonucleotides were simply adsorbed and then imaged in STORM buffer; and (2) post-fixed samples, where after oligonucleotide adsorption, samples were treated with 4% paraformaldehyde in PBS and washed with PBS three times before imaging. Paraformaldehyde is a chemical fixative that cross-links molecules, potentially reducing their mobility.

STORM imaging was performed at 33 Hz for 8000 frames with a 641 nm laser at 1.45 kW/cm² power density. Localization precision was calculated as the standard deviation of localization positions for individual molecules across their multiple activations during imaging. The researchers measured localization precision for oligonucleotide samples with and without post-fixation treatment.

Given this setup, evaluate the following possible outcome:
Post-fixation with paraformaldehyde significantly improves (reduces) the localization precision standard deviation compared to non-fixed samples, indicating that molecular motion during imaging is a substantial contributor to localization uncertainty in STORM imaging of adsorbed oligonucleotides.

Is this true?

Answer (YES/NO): YES